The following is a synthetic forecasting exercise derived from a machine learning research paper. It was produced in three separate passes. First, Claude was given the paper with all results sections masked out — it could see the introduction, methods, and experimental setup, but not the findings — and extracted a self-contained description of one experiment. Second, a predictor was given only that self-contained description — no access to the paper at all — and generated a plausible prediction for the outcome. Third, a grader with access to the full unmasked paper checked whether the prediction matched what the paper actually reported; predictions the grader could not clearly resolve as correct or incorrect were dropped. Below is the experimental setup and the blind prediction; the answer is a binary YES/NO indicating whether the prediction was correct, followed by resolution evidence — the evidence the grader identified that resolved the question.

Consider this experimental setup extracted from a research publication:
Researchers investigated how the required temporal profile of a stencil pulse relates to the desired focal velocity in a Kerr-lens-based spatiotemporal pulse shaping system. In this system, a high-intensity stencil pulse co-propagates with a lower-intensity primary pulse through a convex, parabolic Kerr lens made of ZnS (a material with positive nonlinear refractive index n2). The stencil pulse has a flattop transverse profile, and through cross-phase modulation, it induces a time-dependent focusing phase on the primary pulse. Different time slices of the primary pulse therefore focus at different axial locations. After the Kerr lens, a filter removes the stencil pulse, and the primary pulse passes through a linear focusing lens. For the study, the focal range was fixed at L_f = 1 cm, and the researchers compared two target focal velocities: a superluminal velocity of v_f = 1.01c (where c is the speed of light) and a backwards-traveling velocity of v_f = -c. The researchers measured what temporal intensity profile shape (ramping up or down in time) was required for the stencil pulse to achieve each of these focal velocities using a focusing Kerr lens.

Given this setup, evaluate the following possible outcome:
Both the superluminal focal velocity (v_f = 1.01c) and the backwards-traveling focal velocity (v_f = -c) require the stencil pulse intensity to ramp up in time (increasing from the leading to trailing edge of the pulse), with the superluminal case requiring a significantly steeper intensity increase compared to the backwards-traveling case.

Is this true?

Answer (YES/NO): YES